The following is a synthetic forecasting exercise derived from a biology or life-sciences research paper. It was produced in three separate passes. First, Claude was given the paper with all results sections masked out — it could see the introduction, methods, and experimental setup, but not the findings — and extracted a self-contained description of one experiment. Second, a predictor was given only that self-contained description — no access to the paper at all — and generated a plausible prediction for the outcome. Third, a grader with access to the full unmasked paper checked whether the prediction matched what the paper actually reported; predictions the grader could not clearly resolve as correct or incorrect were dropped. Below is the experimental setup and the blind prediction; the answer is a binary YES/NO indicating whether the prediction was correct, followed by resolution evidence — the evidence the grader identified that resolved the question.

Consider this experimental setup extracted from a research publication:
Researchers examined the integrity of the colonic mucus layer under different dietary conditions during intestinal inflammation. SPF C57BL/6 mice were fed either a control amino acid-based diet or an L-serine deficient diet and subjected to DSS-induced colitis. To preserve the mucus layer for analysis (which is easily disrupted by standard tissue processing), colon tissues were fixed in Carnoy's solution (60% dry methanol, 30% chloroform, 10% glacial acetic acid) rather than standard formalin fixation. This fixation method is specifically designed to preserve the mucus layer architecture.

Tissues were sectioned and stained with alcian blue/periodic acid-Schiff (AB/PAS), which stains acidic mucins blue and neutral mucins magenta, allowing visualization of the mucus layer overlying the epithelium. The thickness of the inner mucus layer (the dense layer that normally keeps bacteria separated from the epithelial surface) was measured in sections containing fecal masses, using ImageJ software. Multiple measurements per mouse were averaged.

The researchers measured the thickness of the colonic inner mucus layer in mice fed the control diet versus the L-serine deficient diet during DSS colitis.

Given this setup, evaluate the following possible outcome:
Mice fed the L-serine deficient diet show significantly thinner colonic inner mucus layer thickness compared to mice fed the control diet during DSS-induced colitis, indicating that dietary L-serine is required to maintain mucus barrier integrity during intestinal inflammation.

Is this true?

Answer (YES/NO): NO